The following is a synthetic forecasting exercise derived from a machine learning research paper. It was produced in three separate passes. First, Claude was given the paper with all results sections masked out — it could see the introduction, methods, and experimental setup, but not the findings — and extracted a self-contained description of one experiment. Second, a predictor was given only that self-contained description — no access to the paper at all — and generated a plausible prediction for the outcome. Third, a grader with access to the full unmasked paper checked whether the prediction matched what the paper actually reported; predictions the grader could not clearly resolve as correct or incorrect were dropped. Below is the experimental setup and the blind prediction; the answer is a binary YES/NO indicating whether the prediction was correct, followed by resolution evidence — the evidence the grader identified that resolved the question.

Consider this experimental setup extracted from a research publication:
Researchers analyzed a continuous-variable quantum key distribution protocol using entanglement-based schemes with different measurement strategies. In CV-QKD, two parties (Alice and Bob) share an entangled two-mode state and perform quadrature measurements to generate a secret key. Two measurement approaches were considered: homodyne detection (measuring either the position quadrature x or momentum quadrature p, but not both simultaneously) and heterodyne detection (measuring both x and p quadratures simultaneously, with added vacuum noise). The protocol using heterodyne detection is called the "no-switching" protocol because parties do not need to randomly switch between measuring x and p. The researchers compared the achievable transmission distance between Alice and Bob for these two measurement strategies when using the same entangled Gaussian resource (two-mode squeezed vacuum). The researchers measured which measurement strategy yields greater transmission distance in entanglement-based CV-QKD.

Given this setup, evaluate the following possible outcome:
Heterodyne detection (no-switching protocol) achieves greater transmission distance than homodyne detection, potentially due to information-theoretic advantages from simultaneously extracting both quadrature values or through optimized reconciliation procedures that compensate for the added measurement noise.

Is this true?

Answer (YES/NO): YES